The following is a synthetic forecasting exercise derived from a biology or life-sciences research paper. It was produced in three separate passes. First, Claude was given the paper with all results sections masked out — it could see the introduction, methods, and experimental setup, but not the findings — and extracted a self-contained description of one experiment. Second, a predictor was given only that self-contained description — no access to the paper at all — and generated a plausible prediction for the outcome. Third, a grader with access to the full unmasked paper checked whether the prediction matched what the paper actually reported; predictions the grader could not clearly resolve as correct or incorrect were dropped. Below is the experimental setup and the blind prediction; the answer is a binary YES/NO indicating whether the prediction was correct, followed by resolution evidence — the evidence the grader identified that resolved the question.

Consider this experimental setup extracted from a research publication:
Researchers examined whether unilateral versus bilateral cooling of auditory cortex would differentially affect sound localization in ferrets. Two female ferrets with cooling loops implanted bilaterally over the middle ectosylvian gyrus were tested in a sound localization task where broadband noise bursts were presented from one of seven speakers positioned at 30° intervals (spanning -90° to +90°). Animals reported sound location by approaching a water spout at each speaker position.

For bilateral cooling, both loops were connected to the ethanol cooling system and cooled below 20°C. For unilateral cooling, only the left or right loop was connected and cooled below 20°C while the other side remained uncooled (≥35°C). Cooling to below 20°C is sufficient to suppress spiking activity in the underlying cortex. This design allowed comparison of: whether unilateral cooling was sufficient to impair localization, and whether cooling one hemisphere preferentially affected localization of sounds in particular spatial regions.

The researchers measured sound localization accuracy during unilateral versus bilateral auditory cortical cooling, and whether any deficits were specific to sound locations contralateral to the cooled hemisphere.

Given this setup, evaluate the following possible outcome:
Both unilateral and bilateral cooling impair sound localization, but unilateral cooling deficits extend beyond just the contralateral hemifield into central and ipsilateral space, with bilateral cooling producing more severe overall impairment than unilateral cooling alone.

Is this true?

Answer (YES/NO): NO